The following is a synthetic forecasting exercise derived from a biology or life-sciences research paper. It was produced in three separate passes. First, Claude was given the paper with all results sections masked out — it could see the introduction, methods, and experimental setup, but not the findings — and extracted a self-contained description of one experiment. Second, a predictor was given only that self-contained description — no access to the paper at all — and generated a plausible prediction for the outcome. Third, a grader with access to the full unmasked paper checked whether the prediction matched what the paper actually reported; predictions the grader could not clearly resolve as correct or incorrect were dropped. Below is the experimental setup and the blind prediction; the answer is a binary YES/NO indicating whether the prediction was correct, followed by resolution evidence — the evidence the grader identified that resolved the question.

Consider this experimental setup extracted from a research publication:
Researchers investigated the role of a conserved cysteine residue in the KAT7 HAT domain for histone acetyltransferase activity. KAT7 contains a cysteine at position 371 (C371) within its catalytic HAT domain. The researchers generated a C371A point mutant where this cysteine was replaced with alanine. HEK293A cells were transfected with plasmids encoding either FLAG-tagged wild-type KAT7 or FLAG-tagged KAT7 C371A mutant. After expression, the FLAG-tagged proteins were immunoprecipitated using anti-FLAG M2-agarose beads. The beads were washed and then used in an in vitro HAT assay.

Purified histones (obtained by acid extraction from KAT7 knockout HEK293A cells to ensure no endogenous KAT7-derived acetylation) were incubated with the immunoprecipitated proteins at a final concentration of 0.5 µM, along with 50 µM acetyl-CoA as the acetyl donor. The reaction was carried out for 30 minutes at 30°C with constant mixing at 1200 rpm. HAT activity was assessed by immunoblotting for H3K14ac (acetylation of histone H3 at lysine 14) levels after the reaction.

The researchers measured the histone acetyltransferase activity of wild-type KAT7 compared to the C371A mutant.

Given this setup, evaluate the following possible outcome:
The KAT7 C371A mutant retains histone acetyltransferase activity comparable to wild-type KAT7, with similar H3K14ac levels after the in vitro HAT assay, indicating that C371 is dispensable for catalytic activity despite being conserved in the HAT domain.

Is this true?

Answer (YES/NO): NO